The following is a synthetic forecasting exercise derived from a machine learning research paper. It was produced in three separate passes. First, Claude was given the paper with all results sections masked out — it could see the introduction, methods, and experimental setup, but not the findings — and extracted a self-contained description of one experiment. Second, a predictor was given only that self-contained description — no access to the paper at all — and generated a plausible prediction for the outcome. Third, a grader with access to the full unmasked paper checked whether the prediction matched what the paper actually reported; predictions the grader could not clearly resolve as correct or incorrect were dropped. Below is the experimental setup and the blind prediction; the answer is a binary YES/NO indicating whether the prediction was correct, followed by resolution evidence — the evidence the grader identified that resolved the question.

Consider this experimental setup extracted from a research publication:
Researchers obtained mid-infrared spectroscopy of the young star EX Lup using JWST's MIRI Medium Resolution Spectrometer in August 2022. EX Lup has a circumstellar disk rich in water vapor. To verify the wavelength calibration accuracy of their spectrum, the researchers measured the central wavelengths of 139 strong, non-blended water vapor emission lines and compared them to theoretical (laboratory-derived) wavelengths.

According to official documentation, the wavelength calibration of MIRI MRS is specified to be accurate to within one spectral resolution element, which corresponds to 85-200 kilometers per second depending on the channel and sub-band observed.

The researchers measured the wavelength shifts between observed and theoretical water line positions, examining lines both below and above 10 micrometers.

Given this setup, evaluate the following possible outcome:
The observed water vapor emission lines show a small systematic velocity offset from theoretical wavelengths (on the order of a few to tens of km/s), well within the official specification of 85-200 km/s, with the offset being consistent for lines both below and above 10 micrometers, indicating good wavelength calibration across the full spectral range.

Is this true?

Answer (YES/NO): NO